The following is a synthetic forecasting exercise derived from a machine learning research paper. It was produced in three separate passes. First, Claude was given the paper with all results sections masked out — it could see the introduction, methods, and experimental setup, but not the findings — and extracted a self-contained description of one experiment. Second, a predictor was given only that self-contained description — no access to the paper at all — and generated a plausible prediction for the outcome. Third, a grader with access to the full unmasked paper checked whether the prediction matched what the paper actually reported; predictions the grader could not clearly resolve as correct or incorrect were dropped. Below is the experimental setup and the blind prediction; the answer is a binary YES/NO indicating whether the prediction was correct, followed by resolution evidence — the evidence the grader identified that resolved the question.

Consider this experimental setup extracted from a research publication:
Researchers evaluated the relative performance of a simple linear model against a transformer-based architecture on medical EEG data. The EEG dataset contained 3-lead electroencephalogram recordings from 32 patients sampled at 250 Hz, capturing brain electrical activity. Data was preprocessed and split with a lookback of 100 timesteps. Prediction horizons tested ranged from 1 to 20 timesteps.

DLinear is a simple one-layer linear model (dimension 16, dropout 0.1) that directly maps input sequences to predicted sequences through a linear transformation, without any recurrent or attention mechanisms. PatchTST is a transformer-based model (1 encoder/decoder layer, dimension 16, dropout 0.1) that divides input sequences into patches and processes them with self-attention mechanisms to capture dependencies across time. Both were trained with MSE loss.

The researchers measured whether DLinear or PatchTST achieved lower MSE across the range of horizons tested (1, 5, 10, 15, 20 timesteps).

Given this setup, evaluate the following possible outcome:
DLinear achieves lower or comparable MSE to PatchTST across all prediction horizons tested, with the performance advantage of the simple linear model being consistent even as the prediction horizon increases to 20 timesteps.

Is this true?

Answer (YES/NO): YES